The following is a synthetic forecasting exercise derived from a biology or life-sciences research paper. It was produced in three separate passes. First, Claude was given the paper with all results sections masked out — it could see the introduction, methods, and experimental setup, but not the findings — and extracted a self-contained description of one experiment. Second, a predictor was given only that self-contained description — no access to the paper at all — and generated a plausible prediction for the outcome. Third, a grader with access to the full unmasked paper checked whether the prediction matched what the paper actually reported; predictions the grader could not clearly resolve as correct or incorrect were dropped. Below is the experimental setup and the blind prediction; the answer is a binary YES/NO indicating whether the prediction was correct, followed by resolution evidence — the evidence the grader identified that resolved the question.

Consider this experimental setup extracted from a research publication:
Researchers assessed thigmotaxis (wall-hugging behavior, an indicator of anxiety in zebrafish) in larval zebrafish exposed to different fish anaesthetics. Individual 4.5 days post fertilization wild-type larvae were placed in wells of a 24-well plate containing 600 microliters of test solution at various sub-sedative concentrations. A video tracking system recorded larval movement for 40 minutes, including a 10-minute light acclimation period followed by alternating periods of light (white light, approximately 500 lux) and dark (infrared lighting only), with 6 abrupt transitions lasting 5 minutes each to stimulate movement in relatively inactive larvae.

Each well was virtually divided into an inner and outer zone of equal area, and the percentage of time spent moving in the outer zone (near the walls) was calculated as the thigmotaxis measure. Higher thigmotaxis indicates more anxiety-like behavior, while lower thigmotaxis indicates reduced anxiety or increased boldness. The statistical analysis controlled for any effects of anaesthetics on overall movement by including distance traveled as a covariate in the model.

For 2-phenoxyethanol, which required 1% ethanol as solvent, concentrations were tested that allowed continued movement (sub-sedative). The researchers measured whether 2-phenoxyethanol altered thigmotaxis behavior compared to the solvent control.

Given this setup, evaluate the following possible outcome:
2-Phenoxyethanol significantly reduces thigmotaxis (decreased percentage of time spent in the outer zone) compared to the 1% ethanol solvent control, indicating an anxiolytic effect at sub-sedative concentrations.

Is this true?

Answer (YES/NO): NO